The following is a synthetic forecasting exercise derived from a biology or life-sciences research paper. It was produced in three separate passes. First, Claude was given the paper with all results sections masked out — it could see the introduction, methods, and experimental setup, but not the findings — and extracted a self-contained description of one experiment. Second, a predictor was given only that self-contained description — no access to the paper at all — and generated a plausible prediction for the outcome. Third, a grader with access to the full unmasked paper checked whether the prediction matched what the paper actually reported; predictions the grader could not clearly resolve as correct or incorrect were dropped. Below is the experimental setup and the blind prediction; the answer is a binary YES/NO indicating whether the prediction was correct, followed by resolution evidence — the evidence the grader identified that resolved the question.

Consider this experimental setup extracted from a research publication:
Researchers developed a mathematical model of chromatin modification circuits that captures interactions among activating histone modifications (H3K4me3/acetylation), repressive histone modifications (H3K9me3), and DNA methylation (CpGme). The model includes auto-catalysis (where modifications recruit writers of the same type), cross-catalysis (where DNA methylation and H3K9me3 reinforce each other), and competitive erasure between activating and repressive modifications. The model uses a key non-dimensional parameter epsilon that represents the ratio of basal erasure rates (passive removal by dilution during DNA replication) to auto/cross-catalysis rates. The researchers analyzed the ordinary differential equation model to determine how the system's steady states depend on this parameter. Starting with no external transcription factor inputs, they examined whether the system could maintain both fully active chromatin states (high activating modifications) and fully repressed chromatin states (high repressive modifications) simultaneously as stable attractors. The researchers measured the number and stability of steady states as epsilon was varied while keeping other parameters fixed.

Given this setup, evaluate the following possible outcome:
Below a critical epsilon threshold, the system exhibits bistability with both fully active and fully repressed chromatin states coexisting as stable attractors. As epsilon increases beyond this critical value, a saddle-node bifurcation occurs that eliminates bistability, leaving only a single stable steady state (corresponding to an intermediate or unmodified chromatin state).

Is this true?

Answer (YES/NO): YES